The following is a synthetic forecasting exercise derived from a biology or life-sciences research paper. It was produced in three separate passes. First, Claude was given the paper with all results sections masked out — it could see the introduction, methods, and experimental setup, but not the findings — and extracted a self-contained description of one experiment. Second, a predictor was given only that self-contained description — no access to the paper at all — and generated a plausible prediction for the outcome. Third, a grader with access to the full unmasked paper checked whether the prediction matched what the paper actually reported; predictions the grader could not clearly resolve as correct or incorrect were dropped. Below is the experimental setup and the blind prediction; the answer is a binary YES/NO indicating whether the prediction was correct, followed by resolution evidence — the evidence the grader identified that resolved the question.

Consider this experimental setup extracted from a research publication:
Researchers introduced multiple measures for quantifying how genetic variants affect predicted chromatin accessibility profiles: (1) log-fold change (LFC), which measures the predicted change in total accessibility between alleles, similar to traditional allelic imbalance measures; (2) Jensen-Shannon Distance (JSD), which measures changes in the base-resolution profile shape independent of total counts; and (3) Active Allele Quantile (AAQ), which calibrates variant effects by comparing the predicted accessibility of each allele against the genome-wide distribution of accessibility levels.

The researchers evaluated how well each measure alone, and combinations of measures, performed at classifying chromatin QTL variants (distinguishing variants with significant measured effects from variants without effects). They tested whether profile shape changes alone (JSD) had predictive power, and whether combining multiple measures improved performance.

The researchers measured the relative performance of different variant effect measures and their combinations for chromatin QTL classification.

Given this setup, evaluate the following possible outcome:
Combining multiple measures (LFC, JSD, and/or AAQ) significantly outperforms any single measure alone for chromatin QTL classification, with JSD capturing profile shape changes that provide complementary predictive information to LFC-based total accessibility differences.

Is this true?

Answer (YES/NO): YES